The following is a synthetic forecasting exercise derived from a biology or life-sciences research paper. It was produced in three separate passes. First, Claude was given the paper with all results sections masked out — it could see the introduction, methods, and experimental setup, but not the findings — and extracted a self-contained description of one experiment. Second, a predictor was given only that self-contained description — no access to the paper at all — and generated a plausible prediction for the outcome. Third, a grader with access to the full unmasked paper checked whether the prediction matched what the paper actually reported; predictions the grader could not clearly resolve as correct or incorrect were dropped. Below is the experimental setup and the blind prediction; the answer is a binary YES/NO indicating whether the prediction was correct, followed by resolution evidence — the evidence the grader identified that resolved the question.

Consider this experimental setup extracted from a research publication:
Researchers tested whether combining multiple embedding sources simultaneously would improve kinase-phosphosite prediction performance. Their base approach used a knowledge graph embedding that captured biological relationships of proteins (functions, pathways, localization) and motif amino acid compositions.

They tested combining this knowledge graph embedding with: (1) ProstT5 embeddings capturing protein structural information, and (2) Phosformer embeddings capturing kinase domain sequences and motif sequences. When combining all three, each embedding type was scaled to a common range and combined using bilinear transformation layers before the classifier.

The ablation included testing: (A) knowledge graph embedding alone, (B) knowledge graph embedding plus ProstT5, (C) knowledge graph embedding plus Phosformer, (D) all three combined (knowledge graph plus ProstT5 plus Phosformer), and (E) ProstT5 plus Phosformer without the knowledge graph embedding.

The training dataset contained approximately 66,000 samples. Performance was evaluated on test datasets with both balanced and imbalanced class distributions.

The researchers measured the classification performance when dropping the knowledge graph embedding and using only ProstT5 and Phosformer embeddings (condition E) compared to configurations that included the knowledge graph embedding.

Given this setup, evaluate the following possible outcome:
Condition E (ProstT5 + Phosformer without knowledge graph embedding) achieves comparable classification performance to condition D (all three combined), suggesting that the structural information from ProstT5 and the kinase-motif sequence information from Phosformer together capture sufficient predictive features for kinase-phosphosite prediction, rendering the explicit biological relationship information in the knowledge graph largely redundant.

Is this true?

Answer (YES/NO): NO